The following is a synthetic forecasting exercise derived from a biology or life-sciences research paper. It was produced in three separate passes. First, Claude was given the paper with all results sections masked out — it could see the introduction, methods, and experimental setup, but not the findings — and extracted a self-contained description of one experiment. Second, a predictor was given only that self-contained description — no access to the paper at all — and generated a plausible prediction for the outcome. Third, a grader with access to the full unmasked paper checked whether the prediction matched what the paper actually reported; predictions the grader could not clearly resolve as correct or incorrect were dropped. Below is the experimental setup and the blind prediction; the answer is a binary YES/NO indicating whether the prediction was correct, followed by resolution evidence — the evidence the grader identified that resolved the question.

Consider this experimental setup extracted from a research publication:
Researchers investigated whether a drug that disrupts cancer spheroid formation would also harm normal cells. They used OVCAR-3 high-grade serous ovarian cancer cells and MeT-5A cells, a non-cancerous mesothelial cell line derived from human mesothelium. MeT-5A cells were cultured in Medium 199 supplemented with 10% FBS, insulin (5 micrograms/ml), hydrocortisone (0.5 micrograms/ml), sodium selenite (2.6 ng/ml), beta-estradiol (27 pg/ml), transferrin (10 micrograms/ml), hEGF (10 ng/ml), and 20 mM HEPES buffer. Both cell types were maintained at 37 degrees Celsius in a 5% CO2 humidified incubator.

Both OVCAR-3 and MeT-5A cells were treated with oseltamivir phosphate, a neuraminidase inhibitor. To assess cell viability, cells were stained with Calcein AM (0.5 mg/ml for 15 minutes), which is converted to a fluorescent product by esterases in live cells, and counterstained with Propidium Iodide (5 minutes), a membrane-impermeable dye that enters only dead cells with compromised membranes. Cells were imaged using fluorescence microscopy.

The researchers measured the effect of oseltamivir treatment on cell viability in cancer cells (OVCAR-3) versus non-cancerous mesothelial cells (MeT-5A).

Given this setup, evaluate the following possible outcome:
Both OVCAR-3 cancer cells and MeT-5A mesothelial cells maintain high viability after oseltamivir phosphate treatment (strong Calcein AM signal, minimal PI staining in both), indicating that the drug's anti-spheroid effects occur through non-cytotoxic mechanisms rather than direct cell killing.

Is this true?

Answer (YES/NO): YES